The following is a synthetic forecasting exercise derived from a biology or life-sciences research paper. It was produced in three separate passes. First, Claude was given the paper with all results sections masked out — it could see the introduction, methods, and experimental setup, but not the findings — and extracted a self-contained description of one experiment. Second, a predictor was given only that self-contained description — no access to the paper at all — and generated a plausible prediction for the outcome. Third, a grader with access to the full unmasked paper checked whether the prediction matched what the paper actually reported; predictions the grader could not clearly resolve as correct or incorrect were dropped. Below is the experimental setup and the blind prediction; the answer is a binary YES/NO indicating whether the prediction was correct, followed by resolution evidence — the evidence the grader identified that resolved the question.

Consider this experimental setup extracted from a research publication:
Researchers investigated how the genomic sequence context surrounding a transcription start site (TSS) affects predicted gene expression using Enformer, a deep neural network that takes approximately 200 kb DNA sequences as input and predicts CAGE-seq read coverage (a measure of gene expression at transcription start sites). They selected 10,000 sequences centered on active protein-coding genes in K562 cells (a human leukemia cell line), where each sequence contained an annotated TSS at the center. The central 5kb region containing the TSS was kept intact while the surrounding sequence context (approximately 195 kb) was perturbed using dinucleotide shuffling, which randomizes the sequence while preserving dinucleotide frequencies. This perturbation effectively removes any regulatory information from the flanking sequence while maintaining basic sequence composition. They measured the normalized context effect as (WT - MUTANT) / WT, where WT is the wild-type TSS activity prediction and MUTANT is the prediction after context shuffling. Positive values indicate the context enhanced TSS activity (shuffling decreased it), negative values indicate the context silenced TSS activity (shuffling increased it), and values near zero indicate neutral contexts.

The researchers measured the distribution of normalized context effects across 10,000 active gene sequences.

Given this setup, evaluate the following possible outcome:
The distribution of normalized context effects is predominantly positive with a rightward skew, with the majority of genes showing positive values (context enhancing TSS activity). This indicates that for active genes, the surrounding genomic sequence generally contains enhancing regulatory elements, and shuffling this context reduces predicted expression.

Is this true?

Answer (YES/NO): YES